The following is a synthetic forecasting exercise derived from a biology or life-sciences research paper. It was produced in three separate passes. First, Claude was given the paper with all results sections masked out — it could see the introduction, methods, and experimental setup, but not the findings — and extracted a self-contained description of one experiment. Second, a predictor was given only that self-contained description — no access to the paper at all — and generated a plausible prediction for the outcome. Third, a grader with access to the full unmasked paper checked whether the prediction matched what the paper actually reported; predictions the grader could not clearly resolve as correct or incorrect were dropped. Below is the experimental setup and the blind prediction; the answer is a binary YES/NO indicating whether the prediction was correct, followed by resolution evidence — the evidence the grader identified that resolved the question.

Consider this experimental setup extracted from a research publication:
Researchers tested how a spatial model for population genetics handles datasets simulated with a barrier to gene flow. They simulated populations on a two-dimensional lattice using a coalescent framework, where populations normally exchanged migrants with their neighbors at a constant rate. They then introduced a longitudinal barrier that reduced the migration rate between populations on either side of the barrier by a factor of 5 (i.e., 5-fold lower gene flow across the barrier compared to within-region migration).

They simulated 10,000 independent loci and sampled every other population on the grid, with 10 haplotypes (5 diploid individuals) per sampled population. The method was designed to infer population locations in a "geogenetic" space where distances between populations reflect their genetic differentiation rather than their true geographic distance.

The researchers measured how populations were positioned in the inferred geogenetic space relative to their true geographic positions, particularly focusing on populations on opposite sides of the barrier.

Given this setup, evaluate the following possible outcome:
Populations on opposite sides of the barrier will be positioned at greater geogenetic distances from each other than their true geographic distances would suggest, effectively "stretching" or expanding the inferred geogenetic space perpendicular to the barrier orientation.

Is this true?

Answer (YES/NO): YES